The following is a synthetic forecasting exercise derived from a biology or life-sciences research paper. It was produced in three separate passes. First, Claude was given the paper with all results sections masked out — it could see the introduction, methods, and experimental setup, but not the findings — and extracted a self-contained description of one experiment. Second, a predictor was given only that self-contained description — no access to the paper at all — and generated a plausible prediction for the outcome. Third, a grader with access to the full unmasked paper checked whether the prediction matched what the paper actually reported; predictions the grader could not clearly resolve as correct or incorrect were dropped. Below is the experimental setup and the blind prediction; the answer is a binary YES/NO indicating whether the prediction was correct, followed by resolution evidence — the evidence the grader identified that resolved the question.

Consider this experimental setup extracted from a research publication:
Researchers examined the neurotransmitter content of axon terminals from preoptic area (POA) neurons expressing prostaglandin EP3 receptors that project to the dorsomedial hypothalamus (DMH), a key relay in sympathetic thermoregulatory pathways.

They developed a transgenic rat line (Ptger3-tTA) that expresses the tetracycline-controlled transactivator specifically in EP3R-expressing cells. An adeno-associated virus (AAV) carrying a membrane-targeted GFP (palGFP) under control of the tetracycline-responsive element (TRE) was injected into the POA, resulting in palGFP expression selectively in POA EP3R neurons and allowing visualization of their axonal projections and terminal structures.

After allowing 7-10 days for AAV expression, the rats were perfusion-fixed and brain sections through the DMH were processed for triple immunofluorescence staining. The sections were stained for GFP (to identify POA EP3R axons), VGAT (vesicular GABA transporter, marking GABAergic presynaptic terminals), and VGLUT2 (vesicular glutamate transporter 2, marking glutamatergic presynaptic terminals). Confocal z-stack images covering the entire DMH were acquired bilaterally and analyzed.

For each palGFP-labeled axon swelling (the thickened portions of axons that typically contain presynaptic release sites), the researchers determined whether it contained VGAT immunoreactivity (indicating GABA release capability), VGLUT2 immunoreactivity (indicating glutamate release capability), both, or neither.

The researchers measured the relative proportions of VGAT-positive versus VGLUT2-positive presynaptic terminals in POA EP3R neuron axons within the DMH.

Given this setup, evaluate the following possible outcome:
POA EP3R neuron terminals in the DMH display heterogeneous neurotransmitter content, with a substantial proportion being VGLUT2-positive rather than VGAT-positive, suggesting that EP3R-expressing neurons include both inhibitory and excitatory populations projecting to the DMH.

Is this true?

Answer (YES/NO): NO